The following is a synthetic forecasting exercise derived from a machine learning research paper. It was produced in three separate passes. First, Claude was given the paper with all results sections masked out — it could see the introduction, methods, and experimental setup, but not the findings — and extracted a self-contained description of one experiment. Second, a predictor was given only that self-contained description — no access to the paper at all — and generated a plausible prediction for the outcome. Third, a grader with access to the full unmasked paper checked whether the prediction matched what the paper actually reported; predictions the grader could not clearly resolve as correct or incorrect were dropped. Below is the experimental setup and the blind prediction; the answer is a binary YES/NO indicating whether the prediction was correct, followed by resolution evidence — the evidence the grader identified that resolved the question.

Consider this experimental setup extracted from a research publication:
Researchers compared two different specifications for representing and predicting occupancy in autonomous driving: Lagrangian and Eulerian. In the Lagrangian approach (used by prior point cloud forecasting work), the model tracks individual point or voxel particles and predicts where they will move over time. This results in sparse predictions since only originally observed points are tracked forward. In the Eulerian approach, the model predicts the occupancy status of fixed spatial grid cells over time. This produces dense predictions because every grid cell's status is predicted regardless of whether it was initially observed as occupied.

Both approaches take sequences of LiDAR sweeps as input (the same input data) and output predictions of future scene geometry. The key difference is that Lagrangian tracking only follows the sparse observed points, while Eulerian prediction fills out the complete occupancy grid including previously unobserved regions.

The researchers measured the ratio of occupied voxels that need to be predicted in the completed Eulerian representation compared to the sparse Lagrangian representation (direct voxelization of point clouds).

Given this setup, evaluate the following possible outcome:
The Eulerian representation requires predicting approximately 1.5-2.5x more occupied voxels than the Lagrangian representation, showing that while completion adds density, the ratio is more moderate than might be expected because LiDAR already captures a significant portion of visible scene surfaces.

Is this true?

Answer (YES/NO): NO